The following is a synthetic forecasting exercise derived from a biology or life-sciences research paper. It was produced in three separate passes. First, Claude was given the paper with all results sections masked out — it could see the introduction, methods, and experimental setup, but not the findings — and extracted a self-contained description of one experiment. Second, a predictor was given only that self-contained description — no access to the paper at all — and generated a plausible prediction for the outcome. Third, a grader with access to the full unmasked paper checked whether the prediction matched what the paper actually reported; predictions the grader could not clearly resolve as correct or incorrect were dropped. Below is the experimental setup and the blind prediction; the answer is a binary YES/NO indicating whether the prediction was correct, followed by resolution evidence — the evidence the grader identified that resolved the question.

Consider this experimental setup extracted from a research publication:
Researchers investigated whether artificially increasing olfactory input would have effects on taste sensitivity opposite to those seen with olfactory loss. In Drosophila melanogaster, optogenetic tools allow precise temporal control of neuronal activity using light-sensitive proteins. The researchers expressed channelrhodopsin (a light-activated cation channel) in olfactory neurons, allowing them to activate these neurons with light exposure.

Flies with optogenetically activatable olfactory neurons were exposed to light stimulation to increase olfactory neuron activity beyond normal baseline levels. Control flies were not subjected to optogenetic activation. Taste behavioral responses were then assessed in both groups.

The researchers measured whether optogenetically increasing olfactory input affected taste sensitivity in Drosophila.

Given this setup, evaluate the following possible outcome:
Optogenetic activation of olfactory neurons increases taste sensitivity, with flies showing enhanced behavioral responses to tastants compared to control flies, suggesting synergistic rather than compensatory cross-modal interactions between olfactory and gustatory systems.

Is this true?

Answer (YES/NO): NO